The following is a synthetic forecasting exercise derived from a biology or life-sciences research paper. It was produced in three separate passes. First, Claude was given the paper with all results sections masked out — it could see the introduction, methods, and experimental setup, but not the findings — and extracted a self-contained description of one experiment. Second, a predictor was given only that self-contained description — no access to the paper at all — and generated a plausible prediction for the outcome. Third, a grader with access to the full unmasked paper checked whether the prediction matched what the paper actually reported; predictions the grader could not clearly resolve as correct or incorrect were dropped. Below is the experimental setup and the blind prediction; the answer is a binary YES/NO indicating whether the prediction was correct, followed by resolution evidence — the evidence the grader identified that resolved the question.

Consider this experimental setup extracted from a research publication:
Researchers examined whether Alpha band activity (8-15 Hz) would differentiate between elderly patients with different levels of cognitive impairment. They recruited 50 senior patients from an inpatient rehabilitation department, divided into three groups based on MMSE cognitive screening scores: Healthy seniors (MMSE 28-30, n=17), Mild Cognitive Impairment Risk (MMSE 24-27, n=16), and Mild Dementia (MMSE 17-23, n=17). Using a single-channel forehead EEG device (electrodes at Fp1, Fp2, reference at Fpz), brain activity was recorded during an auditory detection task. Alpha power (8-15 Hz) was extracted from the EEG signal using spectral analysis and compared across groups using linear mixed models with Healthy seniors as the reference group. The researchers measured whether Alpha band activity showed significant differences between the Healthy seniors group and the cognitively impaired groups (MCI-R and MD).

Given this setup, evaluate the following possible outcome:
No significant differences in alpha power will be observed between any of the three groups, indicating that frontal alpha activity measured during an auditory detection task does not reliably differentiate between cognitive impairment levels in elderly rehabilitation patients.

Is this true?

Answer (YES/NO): YES